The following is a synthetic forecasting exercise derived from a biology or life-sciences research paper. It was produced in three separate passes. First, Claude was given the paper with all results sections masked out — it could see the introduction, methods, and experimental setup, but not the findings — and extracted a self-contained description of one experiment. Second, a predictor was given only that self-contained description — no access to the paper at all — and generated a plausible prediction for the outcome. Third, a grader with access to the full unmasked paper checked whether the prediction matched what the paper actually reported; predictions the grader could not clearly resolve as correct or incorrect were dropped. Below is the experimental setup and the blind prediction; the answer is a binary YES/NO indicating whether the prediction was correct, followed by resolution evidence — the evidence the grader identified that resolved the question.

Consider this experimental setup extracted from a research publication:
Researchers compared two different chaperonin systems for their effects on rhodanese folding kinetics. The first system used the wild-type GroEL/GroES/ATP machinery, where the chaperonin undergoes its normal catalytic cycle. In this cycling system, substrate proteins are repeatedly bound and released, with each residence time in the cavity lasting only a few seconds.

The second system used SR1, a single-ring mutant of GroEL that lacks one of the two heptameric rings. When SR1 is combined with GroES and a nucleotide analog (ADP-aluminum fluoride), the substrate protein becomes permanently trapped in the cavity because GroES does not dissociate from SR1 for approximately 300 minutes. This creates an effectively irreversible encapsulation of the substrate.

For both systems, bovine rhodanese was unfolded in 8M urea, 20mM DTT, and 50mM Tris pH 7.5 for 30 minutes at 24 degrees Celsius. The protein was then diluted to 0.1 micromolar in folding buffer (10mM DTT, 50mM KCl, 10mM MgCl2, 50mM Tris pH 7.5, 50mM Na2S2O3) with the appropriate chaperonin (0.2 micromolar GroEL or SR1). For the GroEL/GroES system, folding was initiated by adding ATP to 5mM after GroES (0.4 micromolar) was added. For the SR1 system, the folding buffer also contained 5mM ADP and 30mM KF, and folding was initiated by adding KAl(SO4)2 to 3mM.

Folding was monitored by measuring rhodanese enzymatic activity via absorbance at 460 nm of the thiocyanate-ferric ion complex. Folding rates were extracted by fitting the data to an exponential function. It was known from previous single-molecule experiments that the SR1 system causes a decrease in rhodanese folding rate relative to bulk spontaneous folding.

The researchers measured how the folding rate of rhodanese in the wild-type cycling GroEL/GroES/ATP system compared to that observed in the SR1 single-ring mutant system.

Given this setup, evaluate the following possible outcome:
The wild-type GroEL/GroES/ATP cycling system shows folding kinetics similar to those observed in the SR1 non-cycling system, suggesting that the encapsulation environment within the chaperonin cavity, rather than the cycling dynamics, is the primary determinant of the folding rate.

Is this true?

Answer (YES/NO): YES